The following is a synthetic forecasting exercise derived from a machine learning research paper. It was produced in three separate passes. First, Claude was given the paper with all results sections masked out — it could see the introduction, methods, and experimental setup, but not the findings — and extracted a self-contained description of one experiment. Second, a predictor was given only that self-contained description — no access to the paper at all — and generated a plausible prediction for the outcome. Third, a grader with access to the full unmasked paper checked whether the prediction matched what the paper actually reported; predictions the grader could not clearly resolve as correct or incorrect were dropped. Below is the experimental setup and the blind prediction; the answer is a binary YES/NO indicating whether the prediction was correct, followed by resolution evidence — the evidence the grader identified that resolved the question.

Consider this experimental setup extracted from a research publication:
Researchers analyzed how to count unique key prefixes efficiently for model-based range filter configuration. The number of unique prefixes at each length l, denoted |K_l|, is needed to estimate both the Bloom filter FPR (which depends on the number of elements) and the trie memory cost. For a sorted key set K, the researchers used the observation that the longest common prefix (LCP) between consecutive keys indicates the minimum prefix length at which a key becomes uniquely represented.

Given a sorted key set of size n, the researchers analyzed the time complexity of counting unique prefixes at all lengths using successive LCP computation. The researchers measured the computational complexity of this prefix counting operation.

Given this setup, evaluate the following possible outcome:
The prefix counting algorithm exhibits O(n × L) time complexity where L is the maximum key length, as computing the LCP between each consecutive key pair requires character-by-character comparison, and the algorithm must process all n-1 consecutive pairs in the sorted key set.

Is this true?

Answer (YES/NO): NO